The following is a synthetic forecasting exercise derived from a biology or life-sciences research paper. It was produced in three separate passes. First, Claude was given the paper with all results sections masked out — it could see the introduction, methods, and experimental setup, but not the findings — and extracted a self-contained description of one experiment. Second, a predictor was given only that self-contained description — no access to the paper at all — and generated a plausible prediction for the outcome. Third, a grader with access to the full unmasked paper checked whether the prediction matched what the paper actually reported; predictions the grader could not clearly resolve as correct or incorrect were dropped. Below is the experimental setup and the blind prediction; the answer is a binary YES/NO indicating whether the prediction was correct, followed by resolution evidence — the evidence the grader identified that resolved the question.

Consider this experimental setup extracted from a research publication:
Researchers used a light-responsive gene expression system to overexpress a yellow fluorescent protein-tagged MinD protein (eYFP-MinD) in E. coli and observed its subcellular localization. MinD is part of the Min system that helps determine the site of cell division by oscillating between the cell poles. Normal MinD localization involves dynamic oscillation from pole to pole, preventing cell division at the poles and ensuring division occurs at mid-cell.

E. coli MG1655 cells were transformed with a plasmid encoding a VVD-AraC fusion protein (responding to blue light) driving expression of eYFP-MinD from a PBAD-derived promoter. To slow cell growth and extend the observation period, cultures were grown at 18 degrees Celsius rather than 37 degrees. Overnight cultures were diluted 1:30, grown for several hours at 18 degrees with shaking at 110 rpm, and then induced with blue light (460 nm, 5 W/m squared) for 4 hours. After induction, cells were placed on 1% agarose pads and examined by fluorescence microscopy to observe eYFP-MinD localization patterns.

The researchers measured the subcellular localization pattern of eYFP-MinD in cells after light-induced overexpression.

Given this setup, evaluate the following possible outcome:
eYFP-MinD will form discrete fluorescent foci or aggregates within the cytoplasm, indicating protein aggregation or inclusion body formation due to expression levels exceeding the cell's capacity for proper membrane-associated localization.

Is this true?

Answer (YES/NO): NO